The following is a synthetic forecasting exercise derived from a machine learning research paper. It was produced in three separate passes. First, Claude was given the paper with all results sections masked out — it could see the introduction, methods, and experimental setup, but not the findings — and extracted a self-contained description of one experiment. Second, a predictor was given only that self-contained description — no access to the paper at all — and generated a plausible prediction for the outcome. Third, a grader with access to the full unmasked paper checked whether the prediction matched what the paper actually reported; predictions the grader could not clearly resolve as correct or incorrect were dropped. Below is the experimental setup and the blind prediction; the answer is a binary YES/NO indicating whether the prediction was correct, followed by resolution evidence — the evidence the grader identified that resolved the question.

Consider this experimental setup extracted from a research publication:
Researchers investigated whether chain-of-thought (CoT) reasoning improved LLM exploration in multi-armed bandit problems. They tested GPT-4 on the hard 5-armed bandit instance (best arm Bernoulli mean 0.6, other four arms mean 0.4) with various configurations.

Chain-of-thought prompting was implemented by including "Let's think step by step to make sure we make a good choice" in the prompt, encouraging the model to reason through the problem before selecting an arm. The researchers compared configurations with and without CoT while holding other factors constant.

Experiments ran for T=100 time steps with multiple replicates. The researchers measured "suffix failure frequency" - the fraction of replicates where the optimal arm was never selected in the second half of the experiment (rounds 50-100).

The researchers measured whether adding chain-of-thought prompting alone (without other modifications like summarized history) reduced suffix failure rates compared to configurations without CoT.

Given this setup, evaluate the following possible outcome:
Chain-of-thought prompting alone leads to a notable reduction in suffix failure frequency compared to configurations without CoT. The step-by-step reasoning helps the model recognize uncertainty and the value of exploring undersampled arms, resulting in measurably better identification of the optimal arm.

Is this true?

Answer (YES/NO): NO